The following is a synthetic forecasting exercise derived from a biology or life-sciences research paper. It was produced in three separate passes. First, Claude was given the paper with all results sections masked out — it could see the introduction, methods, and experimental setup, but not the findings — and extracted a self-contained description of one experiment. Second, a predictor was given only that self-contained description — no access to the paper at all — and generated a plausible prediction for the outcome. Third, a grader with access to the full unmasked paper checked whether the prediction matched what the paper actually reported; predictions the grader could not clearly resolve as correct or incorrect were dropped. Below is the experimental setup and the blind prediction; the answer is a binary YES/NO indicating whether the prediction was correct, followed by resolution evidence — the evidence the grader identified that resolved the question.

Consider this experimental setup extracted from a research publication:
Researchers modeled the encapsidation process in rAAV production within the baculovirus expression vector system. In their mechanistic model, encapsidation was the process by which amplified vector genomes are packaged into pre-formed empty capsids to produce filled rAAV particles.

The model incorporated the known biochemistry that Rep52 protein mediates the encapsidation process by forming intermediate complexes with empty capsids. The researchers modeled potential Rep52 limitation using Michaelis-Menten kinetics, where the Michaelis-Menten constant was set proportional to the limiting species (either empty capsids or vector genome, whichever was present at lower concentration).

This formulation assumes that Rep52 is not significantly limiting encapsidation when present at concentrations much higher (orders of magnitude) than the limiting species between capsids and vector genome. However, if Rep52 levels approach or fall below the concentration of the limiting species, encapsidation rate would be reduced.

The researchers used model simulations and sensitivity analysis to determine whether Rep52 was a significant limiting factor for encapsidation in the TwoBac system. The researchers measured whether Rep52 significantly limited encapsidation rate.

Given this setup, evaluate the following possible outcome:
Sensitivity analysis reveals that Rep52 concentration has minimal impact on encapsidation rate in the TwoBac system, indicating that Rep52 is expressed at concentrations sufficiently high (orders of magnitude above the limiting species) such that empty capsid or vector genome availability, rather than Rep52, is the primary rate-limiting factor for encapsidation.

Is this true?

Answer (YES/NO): YES